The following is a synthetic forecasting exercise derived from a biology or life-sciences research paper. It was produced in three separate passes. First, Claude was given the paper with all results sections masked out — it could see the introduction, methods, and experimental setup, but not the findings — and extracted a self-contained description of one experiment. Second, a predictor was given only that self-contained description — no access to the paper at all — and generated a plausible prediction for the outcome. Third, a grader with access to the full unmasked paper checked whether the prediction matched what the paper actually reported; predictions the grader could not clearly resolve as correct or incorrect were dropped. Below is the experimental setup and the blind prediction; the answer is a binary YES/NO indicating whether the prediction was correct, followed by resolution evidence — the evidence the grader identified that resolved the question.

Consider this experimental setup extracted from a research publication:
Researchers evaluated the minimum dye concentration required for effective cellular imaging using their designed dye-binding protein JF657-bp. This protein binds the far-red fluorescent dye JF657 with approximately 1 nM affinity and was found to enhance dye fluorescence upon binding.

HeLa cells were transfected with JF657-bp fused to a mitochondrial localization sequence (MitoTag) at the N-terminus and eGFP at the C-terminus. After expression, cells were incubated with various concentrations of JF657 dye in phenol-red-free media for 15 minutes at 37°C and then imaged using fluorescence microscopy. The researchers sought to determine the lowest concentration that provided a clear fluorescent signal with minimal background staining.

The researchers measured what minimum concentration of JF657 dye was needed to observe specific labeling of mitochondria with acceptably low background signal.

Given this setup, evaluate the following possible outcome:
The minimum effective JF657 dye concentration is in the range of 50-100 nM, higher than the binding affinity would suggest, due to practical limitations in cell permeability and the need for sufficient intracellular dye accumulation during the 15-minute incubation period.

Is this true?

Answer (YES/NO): NO